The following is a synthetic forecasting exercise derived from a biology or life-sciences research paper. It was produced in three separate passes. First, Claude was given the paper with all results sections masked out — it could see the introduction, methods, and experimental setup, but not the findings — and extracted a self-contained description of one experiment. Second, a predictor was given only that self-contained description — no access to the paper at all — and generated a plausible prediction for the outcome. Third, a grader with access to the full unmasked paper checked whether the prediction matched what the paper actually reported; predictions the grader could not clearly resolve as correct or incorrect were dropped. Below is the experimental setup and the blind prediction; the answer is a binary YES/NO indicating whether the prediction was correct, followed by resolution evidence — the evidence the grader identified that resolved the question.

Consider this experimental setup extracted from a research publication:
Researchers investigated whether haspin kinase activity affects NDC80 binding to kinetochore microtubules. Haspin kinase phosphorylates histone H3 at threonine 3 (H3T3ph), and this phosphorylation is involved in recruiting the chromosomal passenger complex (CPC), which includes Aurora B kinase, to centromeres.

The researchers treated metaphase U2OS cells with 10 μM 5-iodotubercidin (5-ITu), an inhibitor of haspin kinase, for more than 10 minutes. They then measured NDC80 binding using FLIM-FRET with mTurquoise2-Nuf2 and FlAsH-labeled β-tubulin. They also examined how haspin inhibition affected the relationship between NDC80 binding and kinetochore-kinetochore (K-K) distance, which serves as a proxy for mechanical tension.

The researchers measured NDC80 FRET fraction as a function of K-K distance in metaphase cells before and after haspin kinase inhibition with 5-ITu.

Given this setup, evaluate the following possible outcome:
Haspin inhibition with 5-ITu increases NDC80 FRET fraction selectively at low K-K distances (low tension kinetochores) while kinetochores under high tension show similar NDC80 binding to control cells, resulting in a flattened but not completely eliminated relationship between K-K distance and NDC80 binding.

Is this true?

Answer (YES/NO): NO